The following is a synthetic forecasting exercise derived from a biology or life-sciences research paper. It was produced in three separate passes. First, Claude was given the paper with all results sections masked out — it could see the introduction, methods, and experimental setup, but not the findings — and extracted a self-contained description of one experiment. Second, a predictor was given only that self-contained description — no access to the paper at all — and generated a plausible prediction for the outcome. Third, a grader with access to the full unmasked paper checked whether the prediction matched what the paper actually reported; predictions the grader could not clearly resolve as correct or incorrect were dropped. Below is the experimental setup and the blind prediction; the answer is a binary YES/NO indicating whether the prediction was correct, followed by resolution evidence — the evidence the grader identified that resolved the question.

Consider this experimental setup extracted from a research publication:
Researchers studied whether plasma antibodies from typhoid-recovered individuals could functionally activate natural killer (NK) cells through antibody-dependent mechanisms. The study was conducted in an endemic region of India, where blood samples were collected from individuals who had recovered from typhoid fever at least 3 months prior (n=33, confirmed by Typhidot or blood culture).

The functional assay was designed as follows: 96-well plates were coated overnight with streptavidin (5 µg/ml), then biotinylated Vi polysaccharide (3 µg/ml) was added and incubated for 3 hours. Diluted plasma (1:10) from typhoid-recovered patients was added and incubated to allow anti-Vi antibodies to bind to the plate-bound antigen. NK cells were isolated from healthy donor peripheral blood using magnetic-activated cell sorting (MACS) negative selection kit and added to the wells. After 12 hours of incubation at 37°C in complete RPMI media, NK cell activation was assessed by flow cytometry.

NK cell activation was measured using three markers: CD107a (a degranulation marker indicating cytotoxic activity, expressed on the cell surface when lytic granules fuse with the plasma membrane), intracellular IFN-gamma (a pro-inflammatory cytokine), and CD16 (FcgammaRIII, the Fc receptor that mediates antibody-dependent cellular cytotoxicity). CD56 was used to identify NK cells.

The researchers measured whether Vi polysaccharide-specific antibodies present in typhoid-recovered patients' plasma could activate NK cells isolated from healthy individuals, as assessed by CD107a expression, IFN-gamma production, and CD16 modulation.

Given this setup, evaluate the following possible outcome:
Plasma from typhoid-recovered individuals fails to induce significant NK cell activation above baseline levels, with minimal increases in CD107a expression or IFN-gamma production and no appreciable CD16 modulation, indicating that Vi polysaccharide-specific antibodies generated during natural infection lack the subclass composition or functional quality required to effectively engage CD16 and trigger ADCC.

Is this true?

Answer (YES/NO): NO